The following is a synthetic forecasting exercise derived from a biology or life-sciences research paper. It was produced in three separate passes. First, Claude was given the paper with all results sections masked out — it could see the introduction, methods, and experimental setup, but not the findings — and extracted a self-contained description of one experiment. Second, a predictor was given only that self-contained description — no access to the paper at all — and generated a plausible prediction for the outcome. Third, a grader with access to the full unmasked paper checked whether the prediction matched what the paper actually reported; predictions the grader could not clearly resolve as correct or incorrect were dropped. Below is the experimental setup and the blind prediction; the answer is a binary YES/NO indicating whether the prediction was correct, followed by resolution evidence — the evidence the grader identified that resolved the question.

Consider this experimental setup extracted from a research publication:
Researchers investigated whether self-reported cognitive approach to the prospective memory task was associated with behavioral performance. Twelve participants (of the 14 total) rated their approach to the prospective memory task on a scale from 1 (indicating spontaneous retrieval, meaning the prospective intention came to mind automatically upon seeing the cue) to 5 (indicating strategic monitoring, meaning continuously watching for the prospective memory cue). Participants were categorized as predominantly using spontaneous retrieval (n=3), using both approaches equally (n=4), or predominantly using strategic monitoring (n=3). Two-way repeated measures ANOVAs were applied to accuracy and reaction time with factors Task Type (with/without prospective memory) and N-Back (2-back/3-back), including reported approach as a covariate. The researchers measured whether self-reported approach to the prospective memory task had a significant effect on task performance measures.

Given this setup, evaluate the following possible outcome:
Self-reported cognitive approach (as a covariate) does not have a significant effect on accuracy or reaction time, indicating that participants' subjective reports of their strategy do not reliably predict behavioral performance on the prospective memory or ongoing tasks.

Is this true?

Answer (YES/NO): NO